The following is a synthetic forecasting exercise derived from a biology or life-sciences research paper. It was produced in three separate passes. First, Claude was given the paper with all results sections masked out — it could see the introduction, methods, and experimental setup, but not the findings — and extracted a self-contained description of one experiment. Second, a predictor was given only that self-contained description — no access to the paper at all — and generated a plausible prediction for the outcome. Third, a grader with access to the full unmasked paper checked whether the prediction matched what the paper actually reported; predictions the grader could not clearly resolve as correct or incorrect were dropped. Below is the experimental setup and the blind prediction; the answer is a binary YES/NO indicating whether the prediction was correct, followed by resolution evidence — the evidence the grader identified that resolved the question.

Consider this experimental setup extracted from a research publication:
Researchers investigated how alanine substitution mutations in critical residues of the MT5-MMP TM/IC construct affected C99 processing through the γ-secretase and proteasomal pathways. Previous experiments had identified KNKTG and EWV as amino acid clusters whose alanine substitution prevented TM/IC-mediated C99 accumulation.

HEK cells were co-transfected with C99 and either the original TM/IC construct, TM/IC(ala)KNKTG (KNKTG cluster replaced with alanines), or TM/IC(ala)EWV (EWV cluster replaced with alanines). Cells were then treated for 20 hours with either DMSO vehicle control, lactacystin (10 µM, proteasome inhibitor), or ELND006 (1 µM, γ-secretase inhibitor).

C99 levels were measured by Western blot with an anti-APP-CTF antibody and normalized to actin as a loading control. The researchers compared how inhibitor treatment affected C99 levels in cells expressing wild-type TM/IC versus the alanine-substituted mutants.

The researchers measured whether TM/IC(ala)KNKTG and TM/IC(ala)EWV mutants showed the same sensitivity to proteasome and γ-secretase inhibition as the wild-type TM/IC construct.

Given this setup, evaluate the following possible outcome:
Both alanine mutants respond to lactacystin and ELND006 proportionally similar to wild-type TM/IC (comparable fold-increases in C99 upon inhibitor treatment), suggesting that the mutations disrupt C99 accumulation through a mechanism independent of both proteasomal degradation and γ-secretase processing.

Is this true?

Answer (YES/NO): NO